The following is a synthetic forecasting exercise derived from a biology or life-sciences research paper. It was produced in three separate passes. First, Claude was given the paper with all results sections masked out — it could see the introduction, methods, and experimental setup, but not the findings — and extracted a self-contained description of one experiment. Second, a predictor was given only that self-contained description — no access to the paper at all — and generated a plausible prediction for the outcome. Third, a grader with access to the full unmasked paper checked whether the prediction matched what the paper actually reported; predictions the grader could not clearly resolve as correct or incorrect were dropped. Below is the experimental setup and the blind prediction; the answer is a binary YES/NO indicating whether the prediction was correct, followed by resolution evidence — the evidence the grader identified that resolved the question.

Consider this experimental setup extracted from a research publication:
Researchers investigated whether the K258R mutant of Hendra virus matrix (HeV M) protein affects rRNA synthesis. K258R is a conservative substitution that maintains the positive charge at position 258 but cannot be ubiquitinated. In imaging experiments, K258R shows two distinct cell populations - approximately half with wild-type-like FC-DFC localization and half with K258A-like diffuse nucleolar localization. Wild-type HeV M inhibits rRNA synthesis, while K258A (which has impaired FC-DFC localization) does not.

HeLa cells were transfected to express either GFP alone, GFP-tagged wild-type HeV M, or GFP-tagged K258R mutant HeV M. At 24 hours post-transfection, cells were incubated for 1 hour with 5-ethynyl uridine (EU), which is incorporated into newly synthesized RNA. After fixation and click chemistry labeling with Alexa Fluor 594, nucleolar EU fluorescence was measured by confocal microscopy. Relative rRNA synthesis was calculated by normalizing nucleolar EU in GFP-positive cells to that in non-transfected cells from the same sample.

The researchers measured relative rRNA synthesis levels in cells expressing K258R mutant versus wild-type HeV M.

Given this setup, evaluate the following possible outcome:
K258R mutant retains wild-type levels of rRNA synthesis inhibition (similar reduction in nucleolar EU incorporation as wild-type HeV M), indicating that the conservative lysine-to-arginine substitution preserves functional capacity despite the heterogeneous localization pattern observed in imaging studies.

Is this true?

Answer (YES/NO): NO